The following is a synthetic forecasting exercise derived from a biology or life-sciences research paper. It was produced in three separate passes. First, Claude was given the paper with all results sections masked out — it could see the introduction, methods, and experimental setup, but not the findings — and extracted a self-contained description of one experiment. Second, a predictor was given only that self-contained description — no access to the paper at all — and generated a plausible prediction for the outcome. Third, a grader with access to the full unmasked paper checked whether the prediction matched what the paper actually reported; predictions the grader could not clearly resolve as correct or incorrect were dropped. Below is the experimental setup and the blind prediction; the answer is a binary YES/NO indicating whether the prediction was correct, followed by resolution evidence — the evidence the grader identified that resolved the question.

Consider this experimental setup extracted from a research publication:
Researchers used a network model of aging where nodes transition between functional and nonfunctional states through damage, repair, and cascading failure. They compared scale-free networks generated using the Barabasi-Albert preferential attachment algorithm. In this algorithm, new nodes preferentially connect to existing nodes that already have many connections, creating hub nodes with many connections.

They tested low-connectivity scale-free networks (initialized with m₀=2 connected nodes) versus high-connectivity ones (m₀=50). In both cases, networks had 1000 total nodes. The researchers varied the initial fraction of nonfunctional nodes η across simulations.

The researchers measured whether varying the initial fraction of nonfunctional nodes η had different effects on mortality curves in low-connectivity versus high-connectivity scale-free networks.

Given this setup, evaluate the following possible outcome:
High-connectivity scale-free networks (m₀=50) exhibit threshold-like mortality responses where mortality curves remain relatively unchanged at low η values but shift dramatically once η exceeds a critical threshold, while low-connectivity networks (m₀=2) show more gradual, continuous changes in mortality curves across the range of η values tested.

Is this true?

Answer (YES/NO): NO